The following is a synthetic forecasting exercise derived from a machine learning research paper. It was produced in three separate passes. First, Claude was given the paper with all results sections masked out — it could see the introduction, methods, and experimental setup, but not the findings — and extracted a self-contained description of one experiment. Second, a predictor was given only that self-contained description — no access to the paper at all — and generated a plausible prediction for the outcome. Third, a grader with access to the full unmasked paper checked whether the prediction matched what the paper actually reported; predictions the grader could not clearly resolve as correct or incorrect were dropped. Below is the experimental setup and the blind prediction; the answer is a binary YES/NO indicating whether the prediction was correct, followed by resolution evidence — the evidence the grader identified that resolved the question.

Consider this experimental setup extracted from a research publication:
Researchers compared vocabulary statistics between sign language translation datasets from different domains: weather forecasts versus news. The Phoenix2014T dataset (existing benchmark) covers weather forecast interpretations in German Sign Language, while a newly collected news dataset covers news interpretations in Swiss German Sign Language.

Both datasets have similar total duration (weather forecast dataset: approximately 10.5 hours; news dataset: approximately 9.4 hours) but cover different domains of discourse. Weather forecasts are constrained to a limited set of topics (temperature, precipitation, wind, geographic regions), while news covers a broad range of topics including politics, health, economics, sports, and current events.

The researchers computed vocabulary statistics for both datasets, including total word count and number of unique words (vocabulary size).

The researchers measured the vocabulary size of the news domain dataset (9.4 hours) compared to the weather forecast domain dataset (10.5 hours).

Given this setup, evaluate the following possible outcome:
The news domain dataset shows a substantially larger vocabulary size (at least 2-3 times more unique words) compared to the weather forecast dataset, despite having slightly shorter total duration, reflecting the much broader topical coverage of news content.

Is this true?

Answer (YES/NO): YES